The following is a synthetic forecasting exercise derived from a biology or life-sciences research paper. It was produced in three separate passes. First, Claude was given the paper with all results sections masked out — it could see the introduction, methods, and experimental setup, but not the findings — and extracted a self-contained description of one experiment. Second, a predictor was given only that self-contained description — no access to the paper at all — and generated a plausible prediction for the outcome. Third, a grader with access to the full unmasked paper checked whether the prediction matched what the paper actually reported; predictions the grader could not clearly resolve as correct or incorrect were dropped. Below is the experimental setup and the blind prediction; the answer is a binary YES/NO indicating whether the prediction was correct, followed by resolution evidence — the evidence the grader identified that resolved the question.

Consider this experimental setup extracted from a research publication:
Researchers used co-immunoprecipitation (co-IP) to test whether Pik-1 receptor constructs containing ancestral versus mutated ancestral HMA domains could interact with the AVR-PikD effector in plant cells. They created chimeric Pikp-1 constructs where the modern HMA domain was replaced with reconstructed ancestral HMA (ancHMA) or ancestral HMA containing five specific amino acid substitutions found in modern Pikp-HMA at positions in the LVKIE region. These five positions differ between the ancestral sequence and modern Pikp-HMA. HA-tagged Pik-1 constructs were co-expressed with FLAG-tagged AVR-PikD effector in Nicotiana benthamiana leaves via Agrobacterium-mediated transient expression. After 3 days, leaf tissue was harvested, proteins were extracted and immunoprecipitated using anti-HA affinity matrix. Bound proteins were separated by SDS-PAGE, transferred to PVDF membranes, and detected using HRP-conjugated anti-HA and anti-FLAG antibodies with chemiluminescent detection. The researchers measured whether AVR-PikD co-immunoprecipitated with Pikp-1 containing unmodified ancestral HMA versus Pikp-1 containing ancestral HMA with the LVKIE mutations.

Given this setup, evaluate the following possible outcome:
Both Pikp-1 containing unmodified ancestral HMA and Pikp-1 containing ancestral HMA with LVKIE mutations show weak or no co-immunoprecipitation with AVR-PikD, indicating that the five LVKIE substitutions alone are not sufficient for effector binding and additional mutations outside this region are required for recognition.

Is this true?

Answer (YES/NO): NO